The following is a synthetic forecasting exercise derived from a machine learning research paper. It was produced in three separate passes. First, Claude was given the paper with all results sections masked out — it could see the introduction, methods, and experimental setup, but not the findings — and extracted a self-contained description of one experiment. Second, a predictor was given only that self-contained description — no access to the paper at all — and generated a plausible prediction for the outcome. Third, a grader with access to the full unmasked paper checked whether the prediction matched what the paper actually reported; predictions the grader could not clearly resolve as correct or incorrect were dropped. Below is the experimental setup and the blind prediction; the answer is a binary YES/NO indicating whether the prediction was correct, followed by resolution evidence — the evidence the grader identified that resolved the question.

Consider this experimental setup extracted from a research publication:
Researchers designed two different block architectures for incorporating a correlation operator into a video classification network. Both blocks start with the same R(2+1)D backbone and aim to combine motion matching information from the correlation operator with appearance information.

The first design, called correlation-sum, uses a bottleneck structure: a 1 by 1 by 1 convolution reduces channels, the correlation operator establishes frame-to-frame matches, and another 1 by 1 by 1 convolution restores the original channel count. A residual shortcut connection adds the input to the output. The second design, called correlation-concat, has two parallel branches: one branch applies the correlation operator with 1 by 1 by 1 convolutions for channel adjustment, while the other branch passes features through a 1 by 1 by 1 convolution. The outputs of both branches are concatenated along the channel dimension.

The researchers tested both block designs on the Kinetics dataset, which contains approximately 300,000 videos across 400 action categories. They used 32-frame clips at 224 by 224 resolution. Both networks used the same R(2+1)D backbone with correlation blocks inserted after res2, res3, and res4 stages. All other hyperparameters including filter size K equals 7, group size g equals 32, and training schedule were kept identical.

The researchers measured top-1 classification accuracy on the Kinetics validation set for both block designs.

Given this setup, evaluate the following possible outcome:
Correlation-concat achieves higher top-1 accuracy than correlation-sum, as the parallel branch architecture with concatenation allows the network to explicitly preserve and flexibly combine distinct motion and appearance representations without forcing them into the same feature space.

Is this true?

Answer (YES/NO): NO